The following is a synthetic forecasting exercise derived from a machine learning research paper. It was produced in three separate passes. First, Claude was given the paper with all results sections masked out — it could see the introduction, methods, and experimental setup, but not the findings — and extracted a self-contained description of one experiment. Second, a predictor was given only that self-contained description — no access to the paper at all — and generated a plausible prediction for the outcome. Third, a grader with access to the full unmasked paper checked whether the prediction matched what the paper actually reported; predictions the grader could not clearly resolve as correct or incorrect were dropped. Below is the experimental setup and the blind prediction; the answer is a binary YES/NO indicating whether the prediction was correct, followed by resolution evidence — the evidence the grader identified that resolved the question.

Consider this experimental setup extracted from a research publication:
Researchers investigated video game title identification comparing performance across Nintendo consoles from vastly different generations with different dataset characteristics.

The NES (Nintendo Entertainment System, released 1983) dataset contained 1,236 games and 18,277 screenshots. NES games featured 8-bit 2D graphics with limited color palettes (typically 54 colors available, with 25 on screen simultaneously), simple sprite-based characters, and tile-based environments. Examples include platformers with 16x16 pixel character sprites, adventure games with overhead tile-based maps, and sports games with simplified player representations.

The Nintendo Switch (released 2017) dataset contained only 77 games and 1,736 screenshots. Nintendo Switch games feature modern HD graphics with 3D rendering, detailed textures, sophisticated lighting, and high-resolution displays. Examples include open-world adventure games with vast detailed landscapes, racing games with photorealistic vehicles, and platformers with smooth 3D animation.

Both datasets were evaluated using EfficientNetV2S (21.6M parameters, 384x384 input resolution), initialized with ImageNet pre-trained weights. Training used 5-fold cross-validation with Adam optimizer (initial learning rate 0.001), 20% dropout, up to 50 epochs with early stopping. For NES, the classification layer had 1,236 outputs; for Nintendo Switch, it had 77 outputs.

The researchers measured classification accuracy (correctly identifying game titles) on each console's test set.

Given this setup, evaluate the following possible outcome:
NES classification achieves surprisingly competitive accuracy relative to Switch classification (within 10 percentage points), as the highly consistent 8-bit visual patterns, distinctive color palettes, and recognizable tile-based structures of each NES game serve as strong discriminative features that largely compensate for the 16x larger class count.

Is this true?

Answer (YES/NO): YES